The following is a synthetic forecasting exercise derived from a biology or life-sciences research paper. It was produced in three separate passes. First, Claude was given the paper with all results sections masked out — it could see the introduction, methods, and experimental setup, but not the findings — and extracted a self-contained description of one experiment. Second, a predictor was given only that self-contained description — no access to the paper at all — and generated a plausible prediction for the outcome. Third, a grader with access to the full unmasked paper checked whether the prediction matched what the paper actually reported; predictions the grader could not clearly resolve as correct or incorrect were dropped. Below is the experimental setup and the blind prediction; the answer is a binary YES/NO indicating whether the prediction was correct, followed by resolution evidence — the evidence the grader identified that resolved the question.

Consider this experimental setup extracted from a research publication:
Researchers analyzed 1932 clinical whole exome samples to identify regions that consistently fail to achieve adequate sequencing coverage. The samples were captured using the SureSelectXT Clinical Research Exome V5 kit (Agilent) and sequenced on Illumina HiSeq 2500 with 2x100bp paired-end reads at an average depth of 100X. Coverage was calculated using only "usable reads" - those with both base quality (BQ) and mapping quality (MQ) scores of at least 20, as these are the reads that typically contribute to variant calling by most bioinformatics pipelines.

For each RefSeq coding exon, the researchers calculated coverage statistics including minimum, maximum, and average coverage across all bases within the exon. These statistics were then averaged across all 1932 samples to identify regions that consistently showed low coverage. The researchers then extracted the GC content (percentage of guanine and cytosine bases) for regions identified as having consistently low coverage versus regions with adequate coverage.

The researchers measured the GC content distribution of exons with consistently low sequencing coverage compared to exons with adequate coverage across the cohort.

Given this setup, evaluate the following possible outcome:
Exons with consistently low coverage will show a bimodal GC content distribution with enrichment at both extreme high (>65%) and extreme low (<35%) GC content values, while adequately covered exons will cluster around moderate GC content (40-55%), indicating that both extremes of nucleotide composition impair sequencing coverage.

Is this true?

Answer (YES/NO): NO